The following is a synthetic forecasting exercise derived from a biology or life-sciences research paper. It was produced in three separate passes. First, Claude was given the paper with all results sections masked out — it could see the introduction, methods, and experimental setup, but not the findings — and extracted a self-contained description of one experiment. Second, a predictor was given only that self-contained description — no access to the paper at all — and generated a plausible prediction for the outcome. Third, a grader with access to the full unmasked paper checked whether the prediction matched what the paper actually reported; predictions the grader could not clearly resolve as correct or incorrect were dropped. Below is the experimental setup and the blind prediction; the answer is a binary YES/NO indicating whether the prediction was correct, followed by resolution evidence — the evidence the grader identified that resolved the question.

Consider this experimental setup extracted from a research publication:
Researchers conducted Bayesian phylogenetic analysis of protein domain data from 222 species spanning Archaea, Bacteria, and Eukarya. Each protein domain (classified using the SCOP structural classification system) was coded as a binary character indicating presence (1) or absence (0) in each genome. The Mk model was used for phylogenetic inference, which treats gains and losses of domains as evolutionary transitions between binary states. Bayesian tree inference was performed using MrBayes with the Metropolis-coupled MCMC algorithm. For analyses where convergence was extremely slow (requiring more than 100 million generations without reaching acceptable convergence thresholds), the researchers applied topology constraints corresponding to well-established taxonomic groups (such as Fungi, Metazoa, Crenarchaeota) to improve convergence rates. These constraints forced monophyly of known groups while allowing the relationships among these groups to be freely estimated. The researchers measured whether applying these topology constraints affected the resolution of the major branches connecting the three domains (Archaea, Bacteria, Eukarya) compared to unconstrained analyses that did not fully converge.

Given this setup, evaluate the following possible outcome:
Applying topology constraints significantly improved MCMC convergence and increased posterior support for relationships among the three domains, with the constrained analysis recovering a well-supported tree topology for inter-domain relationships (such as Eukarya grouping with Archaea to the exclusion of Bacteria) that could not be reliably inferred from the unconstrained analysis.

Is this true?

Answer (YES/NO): NO